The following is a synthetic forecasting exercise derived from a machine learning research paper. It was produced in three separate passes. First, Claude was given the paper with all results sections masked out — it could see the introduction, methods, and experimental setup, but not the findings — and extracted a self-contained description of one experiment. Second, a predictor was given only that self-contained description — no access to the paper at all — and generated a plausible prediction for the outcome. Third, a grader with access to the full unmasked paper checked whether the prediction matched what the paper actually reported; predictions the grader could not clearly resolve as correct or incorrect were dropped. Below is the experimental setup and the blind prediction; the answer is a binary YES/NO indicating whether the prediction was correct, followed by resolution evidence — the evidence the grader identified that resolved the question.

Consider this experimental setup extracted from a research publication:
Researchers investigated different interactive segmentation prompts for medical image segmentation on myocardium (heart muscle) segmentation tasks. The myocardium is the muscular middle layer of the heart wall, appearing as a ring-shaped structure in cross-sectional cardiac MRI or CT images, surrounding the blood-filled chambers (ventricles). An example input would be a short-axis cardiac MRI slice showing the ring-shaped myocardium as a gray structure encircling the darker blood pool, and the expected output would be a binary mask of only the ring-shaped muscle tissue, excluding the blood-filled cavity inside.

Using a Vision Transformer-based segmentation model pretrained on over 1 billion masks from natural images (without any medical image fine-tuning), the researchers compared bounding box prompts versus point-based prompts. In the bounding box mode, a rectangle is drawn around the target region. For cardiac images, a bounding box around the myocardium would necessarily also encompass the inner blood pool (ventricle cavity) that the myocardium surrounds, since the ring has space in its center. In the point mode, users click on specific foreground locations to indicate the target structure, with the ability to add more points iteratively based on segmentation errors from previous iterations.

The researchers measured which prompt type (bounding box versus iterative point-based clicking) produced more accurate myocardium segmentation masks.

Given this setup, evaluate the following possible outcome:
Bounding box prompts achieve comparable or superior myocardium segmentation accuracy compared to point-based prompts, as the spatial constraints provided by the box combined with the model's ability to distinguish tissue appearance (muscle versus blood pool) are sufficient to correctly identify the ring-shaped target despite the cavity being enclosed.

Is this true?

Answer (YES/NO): NO